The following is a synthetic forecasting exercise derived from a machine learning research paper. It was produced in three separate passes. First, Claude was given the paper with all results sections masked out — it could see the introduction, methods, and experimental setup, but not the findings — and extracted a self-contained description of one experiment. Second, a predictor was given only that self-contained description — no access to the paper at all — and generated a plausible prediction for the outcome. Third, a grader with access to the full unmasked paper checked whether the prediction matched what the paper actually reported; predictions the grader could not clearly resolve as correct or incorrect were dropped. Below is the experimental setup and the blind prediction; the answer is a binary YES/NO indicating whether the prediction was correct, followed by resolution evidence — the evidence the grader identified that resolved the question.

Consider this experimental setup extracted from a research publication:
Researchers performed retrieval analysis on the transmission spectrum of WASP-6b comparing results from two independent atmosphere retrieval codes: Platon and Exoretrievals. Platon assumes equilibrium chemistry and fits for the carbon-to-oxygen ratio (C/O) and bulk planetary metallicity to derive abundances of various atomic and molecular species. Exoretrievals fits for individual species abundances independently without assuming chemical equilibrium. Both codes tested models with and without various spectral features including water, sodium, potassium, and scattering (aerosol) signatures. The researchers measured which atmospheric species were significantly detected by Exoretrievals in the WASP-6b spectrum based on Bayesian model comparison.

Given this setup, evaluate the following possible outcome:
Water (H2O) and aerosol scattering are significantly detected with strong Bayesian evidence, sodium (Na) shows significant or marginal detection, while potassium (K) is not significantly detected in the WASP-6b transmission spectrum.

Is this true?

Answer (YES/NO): NO